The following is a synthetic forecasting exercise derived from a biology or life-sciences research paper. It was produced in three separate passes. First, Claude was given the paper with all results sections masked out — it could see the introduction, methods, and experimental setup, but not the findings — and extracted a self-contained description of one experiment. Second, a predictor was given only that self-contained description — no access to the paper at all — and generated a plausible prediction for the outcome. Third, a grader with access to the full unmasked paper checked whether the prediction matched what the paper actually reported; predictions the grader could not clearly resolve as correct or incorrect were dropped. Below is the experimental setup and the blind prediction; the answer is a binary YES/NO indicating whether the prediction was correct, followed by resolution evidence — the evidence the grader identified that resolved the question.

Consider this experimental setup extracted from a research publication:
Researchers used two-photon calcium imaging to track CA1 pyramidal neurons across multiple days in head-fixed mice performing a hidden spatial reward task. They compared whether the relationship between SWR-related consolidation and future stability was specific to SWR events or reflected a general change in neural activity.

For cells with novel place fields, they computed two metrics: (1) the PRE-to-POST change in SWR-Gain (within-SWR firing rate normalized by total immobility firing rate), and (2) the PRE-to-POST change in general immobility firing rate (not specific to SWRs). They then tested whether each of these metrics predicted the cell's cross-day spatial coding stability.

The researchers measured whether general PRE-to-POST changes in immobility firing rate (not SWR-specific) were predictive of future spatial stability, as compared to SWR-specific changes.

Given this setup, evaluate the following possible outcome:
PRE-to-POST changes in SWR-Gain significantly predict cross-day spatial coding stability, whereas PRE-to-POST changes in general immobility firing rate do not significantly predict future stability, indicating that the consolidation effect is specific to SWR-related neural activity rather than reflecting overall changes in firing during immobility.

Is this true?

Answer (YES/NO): YES